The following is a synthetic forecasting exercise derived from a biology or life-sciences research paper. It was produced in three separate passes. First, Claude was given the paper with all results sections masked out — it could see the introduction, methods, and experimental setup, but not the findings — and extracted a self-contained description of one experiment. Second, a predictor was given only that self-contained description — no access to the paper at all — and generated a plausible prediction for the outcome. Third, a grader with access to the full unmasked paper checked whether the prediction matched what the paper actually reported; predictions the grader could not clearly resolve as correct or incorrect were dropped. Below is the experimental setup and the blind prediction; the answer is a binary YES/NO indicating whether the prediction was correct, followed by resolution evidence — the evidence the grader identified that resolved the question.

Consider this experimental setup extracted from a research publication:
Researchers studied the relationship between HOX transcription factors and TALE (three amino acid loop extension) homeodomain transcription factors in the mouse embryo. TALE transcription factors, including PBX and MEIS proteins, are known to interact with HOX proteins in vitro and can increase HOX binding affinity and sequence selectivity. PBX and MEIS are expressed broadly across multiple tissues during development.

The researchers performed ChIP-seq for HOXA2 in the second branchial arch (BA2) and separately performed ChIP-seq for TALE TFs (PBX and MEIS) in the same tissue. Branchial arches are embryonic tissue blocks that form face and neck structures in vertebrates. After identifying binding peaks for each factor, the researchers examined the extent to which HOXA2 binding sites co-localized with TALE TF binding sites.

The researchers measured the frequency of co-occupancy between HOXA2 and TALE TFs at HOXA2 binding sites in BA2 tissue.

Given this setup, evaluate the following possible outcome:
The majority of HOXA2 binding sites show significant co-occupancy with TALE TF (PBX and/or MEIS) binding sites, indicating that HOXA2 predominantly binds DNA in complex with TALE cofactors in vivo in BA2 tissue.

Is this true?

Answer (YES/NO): YES